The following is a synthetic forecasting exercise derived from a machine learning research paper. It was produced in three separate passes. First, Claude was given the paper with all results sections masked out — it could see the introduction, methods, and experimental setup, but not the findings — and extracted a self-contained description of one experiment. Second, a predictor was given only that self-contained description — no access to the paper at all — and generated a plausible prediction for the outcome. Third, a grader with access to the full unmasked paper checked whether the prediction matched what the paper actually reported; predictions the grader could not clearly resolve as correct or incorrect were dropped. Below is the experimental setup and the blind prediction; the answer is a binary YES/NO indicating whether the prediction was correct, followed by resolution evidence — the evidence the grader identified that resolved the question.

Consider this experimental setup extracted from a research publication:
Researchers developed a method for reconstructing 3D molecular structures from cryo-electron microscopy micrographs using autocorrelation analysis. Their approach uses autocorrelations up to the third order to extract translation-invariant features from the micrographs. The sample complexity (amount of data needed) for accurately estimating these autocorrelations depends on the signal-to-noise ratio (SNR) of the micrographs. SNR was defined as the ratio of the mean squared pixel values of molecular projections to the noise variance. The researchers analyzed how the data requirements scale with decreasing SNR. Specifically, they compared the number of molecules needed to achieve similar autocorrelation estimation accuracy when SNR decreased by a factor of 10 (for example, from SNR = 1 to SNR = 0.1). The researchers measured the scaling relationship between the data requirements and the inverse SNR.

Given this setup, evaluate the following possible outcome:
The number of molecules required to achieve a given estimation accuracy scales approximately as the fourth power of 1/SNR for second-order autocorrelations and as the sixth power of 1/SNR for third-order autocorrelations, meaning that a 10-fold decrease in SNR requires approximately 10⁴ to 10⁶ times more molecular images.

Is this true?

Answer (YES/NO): NO